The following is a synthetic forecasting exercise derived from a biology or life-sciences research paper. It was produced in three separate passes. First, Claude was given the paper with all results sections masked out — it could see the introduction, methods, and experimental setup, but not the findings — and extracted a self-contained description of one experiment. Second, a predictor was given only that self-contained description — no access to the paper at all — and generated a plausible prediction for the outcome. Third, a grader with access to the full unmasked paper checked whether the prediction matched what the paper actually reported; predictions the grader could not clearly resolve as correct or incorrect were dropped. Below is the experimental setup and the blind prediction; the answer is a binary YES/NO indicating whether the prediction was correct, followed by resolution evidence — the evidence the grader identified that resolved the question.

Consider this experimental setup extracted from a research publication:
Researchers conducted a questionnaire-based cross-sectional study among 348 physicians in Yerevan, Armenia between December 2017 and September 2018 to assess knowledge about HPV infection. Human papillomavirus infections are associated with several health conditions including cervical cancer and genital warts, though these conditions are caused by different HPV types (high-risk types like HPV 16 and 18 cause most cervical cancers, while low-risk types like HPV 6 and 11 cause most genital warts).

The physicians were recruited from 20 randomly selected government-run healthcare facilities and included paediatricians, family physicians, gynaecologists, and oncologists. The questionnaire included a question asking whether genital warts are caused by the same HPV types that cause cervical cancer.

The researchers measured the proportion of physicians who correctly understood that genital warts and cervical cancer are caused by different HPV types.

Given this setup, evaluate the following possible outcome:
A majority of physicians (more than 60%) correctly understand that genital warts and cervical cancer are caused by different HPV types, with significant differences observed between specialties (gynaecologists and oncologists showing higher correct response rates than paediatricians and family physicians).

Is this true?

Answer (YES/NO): NO